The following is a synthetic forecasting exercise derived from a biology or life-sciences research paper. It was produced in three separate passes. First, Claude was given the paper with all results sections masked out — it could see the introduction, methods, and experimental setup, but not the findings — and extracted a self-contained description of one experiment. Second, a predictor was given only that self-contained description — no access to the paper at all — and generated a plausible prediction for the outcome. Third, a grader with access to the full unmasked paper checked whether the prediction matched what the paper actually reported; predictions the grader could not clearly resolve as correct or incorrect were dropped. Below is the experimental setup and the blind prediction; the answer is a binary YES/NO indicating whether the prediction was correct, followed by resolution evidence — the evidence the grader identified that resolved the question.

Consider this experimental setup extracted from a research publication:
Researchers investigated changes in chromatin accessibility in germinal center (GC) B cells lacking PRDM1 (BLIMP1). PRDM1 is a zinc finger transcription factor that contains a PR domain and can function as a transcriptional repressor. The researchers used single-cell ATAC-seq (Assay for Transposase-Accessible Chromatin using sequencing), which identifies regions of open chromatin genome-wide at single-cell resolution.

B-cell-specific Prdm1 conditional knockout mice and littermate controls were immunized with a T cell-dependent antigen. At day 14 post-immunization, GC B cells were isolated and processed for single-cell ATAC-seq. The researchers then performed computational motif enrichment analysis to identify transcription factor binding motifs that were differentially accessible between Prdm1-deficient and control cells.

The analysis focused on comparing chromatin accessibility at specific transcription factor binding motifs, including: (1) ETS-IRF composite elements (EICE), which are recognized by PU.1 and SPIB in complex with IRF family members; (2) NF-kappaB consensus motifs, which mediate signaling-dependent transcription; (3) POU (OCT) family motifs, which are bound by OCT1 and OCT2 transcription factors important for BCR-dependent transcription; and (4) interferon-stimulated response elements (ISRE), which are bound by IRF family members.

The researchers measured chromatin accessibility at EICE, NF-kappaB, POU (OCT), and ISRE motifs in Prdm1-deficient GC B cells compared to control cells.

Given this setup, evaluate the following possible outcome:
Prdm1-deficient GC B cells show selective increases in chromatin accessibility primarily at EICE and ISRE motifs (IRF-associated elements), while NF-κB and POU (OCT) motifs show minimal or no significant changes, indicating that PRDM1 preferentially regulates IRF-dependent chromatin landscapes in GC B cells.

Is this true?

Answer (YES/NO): NO